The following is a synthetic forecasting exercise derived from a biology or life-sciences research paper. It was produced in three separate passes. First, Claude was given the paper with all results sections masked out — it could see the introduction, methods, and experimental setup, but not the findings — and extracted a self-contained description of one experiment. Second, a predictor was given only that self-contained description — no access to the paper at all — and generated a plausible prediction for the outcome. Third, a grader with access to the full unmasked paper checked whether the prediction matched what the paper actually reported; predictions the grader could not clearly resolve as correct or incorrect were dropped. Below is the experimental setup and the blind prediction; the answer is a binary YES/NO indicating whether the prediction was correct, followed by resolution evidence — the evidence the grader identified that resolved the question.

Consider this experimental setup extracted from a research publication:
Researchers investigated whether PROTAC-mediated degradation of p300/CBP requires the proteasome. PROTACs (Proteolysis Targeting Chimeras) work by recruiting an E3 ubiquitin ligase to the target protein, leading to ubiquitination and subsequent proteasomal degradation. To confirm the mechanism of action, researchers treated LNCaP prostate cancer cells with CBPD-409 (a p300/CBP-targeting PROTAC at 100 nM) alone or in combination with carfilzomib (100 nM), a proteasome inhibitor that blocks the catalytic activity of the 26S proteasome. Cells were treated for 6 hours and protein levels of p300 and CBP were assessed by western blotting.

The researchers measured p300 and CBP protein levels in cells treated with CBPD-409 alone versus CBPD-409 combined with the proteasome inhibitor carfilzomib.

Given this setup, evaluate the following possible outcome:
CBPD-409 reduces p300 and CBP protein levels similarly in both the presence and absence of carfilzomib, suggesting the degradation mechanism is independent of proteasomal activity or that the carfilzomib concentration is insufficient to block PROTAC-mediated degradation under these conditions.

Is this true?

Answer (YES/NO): NO